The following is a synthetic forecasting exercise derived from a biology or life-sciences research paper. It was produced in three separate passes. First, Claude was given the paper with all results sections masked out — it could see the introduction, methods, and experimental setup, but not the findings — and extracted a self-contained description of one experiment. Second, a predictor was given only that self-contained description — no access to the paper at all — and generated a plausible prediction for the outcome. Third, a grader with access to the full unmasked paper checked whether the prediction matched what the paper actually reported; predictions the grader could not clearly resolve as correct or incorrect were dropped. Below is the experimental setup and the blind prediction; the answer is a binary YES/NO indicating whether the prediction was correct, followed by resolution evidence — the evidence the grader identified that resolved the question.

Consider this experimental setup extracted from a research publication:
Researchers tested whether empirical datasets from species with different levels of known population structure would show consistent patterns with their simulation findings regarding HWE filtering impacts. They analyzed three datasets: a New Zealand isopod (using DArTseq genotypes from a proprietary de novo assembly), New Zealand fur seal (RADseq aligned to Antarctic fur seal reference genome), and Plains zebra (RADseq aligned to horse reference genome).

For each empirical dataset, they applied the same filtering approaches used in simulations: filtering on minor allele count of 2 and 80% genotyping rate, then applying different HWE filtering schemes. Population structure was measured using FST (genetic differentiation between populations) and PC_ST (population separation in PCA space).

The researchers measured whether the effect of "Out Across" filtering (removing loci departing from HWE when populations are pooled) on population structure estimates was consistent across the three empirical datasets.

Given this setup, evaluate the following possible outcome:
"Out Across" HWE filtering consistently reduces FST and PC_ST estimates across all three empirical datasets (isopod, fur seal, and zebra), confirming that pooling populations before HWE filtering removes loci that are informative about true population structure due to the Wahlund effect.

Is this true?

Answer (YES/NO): NO